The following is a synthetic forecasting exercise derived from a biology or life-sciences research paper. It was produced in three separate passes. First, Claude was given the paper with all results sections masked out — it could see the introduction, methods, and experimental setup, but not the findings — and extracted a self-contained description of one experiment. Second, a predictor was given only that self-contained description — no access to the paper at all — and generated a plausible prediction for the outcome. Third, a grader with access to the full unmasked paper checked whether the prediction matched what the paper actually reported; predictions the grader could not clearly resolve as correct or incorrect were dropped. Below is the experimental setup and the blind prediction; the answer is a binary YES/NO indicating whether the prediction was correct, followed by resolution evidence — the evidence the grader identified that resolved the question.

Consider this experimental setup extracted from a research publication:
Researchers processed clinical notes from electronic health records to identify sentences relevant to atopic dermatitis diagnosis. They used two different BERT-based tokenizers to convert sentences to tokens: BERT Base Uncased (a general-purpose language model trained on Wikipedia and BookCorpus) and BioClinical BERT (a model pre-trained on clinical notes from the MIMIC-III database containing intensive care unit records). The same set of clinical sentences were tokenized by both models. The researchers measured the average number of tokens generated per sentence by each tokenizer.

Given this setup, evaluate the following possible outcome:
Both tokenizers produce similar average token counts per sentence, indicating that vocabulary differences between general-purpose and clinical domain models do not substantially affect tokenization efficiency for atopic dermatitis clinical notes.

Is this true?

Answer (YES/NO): NO